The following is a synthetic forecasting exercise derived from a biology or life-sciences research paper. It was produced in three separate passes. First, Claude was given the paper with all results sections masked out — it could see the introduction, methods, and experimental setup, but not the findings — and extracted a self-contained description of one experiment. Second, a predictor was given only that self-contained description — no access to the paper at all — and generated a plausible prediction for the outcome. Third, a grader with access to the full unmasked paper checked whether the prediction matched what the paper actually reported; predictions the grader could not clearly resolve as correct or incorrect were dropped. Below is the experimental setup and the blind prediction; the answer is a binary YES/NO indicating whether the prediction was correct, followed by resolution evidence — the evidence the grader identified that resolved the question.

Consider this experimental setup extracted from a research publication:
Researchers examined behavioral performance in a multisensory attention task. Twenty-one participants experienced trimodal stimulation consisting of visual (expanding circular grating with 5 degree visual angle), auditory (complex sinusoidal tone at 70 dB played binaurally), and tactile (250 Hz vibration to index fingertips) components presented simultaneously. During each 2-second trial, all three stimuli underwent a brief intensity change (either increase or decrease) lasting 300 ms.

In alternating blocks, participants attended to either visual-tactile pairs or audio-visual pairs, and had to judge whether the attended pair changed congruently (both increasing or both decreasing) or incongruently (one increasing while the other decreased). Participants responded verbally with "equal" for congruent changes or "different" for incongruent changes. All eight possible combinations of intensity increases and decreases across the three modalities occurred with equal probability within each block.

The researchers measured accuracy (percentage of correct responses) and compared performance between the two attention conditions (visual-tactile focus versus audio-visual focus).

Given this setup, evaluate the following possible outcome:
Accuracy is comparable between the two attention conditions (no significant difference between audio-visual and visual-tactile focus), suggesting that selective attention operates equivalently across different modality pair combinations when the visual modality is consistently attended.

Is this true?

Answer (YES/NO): NO